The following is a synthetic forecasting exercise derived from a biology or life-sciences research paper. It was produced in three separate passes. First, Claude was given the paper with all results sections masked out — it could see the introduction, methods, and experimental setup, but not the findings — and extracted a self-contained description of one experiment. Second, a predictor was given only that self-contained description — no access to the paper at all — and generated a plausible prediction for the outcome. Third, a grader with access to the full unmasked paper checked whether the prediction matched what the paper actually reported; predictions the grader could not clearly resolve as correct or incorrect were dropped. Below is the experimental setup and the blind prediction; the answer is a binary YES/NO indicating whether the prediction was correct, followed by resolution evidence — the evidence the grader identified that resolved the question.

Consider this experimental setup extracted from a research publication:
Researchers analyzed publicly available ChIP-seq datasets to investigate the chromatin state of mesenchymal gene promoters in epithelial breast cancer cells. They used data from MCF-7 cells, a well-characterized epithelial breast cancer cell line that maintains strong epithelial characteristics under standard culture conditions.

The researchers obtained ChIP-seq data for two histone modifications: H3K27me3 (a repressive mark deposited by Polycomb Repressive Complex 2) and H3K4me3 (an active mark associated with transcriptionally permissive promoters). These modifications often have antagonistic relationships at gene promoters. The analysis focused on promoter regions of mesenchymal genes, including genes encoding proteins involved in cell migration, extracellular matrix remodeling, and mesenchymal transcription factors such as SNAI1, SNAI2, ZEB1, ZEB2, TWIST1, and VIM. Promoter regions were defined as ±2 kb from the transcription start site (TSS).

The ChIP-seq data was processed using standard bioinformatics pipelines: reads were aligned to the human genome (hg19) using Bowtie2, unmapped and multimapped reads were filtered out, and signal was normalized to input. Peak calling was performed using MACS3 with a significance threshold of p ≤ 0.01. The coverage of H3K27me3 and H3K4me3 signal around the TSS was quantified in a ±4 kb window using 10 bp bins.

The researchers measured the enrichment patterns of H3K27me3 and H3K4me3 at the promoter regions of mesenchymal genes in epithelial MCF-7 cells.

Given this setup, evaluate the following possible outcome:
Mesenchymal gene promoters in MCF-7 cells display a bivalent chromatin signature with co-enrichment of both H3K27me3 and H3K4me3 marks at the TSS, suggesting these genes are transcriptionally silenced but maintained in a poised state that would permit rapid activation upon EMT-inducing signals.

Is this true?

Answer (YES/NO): YES